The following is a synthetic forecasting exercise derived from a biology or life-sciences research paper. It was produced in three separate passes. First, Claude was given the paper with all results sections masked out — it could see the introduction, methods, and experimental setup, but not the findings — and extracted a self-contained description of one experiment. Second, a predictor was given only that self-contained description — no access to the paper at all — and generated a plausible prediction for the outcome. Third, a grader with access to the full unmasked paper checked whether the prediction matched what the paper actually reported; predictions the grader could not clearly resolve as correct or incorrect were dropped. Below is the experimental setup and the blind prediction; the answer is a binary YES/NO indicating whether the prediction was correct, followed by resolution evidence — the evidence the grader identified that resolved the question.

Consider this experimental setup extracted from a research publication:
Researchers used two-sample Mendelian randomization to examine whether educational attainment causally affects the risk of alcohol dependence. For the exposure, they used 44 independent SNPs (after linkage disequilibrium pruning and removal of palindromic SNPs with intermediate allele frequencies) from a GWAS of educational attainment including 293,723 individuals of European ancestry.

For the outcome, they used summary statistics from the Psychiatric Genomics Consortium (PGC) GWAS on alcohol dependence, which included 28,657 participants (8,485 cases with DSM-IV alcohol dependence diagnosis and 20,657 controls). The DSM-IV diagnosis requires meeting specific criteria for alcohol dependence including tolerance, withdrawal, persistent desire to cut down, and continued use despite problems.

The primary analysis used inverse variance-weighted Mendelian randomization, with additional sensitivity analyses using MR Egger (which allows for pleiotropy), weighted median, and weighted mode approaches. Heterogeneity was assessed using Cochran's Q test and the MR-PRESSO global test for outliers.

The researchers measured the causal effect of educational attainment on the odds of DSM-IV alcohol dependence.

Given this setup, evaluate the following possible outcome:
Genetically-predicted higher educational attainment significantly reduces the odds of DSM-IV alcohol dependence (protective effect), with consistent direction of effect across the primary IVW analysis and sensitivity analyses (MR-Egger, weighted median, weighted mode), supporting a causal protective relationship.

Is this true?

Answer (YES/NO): NO